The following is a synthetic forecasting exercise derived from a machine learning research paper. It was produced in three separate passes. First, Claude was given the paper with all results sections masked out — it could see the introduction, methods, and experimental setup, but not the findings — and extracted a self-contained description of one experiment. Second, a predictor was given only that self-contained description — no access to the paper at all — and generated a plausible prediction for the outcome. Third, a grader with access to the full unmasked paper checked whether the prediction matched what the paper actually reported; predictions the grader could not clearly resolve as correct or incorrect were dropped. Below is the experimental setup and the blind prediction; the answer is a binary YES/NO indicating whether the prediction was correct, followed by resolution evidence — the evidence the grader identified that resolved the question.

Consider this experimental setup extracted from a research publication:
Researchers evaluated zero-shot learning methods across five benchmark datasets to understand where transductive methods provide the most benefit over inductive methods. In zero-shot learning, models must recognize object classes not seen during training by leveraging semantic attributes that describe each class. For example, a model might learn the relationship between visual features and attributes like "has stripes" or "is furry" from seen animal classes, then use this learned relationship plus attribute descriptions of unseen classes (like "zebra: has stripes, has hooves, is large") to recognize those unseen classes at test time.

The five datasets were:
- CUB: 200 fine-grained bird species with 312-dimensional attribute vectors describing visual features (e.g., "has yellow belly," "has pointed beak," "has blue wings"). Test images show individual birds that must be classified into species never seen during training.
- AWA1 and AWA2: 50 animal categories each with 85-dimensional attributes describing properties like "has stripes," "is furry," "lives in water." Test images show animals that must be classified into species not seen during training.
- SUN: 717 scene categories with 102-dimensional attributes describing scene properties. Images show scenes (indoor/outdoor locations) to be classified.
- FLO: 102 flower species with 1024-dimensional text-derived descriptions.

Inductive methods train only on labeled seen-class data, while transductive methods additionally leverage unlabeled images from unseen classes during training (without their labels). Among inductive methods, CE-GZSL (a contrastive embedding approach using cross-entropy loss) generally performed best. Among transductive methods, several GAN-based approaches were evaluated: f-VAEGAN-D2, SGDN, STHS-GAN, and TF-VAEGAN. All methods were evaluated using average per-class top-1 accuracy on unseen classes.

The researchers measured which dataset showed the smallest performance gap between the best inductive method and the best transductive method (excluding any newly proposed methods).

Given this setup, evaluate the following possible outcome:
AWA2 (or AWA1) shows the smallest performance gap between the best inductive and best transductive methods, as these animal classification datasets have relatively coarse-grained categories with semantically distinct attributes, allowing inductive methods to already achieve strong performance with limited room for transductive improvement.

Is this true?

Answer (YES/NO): NO